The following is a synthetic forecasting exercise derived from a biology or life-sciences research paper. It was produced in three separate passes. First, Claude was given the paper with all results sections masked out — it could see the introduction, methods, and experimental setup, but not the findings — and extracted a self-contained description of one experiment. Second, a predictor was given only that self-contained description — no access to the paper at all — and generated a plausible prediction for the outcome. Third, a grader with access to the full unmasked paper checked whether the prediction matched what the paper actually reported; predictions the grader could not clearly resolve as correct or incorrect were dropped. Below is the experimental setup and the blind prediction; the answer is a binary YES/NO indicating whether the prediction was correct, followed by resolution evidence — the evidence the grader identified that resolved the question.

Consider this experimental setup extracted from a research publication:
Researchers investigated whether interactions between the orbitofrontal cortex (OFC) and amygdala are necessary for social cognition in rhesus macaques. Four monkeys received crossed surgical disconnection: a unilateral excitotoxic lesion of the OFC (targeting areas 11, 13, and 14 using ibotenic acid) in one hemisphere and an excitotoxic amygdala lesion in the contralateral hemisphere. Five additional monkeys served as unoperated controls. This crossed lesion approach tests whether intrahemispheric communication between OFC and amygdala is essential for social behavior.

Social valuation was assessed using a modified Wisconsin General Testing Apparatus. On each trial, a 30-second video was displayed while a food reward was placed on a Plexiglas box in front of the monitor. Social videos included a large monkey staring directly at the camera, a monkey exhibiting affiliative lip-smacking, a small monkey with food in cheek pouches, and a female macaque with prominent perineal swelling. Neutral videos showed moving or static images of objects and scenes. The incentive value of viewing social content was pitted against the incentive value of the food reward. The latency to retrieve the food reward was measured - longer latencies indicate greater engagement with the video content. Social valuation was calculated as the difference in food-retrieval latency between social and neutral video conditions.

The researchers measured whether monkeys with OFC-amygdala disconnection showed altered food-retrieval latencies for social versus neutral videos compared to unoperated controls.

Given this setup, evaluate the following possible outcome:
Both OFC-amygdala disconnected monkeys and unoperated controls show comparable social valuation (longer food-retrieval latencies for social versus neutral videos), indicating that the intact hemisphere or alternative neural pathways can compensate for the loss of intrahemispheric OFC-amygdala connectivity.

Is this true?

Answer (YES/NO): NO